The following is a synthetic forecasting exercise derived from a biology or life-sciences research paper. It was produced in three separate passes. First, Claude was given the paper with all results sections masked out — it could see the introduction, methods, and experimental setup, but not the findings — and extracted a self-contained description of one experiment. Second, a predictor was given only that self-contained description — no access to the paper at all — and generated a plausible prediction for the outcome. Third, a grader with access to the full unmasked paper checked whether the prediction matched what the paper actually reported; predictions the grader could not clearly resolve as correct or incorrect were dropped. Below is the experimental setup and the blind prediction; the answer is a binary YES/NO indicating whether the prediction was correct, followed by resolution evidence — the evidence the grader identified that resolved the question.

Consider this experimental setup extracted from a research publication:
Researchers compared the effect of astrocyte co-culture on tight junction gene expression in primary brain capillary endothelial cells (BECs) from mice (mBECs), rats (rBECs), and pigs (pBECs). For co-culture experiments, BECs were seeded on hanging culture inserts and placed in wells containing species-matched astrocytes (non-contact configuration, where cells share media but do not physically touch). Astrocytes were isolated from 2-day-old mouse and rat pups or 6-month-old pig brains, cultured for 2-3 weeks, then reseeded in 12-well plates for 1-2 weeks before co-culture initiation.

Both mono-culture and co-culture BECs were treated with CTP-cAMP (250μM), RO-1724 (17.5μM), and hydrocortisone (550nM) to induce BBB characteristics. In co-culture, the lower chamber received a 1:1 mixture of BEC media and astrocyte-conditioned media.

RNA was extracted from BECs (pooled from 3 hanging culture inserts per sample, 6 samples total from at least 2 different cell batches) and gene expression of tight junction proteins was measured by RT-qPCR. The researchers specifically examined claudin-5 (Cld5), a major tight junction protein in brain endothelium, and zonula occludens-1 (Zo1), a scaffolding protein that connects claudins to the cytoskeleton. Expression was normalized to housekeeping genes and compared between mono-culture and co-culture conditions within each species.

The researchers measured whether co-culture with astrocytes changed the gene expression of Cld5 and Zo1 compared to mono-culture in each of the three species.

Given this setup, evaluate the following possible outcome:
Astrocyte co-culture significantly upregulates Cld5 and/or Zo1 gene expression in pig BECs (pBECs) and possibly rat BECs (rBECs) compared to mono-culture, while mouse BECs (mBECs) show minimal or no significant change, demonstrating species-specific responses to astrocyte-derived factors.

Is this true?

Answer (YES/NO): NO